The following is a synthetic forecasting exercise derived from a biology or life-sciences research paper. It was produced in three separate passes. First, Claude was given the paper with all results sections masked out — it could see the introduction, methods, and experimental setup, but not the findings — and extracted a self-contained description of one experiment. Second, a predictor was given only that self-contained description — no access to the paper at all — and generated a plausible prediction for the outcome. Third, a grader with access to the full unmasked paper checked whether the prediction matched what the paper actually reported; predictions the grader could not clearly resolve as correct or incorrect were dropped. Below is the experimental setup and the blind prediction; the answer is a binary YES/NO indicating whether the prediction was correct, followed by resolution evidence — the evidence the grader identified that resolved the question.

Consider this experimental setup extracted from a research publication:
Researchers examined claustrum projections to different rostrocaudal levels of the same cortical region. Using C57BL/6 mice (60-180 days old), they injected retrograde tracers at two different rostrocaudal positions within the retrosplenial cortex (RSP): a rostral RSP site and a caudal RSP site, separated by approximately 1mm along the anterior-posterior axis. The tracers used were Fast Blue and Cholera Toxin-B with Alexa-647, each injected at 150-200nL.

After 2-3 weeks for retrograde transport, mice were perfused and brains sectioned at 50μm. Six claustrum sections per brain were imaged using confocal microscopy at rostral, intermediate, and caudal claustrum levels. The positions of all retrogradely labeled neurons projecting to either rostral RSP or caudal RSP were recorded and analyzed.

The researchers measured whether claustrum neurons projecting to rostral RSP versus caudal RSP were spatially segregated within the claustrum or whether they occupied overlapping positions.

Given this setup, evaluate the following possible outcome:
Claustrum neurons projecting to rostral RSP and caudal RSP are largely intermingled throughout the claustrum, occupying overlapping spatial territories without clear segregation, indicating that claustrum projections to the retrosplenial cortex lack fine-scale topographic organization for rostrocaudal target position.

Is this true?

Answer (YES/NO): YES